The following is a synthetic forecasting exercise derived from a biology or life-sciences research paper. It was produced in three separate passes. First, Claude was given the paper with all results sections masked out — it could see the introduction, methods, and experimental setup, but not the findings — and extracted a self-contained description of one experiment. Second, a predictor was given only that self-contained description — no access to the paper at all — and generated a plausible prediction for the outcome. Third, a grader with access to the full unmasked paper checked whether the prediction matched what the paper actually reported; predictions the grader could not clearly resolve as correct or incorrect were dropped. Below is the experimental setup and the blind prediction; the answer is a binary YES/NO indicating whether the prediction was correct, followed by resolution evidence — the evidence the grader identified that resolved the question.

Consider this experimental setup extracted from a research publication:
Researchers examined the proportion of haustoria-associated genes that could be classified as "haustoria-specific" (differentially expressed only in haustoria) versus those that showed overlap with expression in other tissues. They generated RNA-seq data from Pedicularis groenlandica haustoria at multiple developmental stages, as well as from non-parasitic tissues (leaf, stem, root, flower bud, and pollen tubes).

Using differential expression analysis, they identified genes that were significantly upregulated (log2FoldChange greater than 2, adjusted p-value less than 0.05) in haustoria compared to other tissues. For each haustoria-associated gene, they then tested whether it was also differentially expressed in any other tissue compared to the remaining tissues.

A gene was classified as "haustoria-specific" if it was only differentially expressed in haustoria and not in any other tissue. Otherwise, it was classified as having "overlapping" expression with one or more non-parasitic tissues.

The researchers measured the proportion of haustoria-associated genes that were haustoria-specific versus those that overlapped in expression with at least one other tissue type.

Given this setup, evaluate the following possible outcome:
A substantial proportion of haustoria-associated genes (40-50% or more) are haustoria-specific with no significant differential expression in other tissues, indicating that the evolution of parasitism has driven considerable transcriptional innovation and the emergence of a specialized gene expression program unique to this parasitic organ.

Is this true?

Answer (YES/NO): NO